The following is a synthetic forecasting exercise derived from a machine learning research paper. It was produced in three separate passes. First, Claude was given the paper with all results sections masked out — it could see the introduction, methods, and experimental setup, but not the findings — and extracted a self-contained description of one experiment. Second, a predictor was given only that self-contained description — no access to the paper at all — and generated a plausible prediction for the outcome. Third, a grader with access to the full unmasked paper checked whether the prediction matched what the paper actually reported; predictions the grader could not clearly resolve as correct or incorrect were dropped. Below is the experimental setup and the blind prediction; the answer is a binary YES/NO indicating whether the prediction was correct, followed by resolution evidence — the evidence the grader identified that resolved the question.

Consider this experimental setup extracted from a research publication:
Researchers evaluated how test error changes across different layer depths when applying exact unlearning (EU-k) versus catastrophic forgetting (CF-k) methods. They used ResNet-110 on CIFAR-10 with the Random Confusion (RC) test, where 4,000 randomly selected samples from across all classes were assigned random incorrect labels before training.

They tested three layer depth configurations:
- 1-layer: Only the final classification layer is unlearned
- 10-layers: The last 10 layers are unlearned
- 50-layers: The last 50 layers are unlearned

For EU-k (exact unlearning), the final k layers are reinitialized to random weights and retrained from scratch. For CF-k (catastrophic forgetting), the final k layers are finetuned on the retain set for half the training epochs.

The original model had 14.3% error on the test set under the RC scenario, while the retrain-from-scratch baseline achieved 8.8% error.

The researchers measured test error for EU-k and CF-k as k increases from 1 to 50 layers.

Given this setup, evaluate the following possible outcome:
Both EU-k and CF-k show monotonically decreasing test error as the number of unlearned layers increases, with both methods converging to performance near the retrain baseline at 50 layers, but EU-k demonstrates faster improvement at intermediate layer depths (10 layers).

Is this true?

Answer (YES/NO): NO